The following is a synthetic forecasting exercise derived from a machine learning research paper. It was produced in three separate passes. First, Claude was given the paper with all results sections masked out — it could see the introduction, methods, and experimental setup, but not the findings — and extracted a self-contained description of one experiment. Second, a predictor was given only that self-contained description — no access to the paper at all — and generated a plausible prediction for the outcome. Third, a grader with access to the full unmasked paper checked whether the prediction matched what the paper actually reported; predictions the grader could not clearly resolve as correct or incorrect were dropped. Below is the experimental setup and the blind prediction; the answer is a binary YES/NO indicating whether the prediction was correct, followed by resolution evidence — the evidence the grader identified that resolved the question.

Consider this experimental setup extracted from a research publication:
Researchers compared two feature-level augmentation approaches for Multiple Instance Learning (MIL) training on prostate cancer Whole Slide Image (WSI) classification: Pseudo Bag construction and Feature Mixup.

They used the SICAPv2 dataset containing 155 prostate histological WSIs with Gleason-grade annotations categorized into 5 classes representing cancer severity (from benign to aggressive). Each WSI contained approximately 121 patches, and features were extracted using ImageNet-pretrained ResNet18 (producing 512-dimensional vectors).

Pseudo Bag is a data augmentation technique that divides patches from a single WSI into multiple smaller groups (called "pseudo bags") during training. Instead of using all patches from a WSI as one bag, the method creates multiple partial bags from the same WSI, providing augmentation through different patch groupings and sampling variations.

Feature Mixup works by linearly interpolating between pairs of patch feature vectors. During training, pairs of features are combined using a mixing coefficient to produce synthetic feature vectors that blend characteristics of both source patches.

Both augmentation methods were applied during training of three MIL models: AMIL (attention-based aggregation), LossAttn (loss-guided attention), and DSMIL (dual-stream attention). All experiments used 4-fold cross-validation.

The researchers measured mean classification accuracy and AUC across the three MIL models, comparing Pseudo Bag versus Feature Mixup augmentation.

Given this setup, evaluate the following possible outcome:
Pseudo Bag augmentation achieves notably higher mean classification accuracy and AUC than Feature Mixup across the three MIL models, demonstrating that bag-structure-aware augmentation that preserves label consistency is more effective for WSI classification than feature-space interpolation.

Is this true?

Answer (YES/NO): YES